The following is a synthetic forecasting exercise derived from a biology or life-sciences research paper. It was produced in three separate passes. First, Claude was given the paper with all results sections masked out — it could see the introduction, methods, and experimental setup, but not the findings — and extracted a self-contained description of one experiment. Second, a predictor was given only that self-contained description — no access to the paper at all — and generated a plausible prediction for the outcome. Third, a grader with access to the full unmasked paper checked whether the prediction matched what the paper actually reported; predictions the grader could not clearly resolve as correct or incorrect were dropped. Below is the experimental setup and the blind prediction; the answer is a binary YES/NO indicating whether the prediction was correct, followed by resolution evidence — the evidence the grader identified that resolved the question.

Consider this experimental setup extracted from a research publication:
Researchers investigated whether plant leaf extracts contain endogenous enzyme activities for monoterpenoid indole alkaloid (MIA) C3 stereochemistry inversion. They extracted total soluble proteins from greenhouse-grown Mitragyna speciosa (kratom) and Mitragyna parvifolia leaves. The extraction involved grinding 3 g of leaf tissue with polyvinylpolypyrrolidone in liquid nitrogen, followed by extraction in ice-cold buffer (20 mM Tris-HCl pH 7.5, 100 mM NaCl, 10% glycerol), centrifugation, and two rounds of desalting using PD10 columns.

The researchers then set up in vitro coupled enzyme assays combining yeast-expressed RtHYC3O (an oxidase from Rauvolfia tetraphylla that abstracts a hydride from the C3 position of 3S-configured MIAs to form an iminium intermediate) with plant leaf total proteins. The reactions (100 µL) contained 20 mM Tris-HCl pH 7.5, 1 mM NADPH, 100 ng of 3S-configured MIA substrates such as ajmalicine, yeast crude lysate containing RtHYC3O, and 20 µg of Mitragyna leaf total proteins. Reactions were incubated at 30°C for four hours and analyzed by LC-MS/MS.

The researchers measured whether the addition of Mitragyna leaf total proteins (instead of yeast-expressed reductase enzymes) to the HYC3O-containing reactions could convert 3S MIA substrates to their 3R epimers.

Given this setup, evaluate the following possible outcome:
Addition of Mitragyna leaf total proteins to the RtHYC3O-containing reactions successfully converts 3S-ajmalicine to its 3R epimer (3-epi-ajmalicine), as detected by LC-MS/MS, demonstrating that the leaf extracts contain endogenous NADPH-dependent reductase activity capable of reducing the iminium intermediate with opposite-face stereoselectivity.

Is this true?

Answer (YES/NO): YES